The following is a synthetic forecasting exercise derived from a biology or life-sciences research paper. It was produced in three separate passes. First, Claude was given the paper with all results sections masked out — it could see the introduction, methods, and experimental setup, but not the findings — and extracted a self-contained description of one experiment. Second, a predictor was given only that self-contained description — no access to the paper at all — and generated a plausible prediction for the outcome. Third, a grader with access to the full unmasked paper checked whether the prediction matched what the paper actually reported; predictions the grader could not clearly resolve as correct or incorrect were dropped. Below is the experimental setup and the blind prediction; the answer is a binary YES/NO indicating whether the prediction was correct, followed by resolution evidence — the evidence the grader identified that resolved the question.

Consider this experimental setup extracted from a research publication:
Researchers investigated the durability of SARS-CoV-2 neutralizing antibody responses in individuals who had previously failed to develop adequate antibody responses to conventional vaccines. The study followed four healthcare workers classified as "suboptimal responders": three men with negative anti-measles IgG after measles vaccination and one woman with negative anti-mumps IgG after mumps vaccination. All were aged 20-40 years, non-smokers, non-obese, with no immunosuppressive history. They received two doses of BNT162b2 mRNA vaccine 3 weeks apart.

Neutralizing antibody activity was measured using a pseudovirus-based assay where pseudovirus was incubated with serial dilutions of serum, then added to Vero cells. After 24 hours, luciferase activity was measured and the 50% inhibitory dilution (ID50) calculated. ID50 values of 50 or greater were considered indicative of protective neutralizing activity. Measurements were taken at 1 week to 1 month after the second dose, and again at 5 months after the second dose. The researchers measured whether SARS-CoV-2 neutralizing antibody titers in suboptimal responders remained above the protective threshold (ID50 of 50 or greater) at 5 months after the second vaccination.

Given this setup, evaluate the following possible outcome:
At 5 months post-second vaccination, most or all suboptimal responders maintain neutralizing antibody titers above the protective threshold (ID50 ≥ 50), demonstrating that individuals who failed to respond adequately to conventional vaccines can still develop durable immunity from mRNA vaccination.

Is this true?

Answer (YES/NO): YES